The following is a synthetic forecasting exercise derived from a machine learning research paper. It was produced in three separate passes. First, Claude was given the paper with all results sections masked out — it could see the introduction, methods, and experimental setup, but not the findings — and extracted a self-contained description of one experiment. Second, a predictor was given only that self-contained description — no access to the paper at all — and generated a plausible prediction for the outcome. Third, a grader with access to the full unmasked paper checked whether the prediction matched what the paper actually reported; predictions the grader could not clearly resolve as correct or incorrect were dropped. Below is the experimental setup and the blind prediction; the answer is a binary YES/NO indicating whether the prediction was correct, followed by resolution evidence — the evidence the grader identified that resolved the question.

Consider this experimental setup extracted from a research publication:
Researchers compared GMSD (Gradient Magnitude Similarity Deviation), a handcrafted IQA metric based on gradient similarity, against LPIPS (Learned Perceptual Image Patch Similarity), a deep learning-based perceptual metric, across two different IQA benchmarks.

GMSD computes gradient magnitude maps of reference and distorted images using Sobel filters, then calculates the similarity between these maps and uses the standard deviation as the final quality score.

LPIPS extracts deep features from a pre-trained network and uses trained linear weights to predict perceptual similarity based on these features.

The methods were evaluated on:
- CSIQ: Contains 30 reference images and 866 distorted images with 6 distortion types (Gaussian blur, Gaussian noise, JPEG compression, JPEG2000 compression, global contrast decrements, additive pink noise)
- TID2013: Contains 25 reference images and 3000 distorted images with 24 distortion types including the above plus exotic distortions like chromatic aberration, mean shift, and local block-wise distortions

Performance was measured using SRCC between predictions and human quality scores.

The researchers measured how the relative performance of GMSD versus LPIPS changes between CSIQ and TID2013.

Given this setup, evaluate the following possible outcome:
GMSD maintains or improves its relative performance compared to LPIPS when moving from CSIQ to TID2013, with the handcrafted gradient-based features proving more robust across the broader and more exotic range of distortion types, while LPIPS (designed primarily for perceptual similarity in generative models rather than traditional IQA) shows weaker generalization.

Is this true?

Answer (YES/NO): YES